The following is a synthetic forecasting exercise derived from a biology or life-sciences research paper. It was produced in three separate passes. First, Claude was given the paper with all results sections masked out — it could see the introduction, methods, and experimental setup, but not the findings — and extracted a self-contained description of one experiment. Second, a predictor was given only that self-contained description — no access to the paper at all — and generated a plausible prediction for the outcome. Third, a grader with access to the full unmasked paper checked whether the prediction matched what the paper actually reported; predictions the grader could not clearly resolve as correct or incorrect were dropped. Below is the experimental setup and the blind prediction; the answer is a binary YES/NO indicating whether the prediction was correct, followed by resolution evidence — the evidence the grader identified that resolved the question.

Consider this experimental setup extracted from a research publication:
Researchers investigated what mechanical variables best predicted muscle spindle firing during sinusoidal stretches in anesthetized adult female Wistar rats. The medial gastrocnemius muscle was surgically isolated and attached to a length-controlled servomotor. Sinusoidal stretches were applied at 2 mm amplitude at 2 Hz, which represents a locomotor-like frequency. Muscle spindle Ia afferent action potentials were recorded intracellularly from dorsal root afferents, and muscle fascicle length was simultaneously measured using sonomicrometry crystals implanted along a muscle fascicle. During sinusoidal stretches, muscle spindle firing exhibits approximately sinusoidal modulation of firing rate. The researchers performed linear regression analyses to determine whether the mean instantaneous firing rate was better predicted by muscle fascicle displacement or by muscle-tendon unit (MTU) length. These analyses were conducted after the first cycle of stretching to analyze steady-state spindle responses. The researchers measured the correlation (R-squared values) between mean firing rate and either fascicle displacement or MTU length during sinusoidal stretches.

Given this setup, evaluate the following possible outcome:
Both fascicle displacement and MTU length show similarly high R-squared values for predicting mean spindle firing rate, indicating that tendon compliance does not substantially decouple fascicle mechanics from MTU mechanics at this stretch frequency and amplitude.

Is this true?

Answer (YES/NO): NO